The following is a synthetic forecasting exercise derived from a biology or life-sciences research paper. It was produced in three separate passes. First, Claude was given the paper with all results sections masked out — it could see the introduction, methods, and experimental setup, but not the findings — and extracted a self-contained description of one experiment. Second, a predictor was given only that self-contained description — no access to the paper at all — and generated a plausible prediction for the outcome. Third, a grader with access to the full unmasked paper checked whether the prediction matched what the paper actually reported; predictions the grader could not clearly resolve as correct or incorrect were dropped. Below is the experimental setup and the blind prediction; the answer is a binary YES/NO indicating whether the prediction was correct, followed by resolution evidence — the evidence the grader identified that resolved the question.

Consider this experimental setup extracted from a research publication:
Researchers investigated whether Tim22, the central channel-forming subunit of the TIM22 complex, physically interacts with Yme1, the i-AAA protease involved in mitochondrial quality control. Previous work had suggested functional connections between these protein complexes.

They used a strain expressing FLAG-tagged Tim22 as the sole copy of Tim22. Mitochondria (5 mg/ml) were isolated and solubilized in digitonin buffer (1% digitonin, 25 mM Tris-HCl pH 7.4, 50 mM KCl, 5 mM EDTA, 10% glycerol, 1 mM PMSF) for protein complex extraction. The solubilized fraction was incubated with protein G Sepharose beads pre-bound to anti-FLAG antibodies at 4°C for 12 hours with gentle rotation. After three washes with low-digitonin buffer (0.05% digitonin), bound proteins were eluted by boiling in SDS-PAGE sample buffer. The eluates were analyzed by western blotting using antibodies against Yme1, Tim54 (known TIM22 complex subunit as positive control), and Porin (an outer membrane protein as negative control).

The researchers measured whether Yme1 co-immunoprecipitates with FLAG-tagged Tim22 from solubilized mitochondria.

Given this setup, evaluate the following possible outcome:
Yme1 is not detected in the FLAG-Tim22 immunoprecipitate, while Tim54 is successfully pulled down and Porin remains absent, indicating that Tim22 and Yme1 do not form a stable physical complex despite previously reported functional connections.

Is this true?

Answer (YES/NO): NO